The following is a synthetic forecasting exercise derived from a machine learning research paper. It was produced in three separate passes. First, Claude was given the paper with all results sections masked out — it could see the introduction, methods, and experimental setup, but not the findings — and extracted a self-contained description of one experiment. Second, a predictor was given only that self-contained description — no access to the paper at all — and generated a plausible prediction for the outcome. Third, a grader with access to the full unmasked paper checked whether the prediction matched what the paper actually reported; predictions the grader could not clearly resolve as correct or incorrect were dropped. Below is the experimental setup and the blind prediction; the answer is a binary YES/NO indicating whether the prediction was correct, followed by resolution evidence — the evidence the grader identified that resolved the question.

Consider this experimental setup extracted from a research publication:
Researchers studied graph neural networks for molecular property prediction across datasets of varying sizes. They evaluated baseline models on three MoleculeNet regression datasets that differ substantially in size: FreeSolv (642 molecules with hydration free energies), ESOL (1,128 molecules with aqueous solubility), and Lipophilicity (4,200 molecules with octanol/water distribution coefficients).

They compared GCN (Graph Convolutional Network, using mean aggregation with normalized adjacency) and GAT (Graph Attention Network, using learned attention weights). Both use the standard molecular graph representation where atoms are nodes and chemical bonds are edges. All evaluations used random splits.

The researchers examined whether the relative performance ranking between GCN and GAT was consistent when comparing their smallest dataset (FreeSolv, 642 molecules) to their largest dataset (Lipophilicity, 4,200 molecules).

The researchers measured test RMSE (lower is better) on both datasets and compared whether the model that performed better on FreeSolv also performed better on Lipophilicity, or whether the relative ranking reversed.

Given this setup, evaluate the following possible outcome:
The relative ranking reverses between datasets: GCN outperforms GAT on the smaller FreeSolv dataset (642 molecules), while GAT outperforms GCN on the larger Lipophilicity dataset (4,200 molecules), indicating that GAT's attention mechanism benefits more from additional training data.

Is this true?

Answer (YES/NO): YES